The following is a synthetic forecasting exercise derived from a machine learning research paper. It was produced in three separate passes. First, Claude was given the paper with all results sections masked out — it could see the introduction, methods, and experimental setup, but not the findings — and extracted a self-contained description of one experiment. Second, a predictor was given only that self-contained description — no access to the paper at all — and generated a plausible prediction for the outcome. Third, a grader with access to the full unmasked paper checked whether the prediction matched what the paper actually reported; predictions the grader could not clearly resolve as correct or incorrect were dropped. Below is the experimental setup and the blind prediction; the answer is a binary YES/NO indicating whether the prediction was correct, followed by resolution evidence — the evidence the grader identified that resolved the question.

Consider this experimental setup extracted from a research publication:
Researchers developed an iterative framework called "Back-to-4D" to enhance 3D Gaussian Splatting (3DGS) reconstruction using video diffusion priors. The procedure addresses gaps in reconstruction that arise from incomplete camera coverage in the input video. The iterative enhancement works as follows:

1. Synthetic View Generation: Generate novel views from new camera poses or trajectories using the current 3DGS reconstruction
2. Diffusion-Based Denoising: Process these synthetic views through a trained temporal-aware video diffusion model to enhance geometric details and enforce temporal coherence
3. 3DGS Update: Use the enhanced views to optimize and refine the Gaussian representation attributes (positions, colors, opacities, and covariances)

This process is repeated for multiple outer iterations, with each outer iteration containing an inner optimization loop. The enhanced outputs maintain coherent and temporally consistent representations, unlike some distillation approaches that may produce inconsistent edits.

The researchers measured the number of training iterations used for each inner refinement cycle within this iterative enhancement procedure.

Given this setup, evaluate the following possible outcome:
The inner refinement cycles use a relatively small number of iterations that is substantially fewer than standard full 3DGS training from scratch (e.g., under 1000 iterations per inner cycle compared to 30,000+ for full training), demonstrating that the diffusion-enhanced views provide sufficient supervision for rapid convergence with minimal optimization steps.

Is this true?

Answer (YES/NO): NO